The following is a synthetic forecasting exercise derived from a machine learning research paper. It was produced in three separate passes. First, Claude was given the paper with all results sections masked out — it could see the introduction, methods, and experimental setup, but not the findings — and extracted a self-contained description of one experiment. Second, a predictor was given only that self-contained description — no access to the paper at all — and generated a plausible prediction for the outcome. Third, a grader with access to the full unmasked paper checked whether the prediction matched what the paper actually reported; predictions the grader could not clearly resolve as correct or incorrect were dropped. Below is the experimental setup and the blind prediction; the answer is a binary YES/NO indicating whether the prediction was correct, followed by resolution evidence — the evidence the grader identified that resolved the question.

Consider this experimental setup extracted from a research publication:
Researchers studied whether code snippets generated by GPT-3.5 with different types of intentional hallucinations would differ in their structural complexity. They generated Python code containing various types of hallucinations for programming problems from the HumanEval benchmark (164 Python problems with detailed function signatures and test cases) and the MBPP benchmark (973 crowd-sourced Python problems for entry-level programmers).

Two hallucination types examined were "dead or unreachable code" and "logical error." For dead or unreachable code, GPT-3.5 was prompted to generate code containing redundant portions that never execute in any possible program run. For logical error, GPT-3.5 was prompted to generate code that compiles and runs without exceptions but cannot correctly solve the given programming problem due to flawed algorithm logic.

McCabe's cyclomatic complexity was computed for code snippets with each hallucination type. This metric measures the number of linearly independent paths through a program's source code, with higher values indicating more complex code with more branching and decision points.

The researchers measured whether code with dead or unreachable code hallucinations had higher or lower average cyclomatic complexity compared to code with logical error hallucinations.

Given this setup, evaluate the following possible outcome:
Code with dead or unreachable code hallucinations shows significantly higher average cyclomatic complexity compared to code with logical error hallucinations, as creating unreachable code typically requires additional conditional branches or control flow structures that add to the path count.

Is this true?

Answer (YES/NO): YES